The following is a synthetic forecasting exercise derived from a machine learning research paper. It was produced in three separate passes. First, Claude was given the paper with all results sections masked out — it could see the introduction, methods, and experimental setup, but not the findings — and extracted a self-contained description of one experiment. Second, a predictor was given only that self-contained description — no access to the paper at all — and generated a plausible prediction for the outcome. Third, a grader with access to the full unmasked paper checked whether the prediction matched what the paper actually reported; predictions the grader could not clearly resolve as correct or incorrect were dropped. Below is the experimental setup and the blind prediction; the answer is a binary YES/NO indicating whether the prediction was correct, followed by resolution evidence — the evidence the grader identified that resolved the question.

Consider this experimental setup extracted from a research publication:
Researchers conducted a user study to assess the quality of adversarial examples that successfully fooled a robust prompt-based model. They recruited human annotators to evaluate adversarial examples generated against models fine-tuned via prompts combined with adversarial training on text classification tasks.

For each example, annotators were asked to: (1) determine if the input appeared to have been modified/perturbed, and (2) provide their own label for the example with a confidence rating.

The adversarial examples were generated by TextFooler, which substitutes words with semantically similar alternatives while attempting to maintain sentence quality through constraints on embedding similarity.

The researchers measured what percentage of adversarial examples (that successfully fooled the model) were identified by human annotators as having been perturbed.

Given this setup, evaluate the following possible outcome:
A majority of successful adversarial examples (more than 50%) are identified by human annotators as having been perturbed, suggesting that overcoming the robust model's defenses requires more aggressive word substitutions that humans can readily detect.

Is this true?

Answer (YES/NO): NO